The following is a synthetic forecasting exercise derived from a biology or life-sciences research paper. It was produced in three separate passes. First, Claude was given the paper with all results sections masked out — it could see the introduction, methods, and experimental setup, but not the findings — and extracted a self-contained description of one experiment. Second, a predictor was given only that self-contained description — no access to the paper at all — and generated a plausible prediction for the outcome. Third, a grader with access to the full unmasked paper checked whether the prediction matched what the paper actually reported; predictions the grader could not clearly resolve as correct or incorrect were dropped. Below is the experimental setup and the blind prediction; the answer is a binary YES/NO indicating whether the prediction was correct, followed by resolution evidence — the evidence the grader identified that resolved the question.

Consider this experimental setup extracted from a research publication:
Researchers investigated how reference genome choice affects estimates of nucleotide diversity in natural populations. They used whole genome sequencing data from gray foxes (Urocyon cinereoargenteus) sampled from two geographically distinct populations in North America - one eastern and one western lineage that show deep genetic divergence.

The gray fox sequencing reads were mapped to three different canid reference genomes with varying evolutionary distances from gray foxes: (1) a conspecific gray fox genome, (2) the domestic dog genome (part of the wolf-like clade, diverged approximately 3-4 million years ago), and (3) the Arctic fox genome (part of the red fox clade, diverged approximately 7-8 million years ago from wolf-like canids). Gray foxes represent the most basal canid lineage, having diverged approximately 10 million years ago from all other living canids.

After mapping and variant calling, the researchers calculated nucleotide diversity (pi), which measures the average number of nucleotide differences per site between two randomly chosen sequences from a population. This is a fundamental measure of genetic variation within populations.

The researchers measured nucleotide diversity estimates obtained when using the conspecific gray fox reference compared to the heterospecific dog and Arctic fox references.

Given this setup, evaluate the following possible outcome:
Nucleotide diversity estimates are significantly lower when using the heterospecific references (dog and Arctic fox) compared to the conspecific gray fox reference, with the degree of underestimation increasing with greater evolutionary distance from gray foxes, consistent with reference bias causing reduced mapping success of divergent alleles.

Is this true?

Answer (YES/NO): NO